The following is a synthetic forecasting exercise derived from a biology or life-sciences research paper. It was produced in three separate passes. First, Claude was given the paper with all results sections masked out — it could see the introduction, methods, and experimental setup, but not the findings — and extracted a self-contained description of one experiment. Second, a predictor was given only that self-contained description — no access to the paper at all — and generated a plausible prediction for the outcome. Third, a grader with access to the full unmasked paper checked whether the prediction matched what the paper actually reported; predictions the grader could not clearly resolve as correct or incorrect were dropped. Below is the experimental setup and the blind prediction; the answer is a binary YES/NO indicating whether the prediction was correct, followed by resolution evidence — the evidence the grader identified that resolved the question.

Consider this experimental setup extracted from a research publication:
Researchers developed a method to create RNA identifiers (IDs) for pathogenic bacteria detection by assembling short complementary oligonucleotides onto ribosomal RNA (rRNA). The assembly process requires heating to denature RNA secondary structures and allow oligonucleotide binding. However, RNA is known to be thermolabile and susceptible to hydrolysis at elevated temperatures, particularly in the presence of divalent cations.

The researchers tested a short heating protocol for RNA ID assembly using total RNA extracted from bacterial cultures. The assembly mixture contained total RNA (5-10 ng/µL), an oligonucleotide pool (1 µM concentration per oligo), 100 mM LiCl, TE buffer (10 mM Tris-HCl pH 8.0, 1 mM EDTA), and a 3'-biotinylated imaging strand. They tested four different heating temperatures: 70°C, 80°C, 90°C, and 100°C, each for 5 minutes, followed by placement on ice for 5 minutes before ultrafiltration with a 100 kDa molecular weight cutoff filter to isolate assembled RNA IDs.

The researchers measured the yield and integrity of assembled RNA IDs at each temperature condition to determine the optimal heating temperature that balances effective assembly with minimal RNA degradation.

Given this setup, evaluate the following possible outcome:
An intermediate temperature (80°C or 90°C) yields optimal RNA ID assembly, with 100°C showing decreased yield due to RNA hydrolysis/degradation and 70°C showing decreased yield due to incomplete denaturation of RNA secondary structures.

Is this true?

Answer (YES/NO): NO